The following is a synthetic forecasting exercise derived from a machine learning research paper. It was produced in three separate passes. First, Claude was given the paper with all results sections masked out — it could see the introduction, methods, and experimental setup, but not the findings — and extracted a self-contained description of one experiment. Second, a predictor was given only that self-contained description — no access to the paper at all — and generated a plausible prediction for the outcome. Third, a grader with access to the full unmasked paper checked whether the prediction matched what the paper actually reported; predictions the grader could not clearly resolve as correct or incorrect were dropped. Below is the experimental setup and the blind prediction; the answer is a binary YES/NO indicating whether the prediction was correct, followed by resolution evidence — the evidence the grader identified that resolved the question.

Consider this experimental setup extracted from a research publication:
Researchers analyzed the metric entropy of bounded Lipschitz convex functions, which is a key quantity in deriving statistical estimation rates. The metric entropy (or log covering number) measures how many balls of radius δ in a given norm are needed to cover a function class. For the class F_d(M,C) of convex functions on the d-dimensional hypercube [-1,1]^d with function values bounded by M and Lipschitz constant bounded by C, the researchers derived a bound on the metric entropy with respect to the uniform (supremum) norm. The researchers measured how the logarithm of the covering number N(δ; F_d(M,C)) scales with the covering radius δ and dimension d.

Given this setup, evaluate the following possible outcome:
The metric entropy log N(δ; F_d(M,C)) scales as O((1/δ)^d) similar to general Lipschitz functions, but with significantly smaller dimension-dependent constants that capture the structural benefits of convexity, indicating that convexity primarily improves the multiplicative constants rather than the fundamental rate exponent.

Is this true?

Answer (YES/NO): NO